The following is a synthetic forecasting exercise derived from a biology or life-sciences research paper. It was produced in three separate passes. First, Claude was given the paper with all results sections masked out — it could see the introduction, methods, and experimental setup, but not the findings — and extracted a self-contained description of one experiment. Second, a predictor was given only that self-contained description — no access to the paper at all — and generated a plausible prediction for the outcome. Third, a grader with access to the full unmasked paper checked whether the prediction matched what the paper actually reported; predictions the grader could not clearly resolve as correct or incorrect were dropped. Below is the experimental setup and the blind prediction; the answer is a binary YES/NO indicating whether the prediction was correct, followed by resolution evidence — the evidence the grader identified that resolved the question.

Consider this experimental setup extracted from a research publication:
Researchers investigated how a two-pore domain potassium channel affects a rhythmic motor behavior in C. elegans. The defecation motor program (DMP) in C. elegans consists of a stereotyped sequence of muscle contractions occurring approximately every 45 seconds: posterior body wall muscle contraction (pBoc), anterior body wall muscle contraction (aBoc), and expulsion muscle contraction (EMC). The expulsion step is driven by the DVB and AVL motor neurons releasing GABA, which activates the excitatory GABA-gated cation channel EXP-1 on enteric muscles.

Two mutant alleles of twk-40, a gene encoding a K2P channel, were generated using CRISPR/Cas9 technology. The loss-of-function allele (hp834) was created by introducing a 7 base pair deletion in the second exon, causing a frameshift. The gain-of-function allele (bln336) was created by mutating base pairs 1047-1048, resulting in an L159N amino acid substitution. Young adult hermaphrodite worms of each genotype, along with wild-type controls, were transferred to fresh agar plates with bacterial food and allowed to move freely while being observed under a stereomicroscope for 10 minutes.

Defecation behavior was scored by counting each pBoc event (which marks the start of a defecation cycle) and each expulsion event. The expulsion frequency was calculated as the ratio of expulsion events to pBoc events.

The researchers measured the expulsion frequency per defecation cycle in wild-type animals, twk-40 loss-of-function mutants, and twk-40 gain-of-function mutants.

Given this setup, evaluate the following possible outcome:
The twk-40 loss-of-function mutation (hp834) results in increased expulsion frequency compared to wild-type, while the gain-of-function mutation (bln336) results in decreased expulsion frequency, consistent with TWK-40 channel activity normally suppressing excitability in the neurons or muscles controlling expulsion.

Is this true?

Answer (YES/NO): YES